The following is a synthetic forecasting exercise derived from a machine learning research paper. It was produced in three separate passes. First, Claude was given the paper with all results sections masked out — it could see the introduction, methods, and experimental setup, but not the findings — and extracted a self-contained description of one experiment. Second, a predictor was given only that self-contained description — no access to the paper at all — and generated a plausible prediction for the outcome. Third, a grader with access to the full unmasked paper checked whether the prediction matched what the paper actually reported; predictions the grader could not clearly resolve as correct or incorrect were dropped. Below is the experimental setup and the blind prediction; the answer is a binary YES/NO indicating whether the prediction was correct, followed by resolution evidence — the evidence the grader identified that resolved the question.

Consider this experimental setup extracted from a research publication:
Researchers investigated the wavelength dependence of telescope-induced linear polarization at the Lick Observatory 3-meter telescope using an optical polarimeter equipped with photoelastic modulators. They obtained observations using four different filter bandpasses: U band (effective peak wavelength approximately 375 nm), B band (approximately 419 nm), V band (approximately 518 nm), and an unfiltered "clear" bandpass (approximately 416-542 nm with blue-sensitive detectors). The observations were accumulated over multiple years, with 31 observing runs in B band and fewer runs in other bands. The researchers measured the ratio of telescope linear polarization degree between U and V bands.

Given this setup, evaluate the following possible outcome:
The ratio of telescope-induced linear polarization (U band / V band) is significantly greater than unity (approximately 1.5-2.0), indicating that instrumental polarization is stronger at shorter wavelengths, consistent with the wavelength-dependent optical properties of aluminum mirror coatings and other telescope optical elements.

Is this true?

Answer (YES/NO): NO